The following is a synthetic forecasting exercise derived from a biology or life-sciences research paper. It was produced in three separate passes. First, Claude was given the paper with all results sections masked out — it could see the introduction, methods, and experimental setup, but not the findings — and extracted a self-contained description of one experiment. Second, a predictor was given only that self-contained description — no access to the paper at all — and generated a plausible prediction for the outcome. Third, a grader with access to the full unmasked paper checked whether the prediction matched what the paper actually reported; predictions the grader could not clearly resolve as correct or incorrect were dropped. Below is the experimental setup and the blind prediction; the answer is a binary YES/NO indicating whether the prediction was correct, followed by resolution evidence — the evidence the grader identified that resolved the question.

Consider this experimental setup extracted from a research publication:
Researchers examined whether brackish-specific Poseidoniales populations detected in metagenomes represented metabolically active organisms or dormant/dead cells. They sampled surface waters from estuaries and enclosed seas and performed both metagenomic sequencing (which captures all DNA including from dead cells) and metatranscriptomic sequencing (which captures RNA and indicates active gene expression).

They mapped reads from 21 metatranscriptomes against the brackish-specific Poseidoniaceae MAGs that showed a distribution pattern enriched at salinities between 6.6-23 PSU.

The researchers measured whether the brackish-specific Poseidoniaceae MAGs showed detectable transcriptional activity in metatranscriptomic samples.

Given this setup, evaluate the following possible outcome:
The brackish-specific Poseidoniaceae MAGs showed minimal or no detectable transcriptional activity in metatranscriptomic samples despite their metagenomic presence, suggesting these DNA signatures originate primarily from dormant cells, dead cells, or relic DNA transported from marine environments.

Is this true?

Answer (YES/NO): NO